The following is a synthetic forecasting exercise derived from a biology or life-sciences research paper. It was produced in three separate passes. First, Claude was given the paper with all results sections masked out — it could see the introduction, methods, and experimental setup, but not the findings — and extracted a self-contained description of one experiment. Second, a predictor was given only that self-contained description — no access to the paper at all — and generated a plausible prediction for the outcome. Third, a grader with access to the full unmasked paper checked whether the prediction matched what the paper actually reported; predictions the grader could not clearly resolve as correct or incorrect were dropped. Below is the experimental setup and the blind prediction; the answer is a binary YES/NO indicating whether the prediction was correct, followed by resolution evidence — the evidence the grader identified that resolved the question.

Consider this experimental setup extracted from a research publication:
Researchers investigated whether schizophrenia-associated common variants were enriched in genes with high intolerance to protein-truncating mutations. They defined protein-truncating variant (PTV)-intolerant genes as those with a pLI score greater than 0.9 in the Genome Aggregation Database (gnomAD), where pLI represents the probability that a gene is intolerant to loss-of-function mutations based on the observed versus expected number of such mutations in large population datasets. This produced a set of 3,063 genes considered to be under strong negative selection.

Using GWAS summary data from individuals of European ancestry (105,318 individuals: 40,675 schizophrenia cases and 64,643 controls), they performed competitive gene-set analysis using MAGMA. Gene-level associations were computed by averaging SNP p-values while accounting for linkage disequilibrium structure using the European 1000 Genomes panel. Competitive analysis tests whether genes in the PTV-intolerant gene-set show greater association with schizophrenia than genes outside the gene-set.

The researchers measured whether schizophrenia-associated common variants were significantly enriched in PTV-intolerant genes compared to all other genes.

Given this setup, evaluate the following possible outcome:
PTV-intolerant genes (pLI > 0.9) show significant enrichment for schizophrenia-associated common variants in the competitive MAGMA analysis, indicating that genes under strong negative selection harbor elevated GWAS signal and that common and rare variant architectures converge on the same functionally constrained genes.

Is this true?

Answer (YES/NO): YES